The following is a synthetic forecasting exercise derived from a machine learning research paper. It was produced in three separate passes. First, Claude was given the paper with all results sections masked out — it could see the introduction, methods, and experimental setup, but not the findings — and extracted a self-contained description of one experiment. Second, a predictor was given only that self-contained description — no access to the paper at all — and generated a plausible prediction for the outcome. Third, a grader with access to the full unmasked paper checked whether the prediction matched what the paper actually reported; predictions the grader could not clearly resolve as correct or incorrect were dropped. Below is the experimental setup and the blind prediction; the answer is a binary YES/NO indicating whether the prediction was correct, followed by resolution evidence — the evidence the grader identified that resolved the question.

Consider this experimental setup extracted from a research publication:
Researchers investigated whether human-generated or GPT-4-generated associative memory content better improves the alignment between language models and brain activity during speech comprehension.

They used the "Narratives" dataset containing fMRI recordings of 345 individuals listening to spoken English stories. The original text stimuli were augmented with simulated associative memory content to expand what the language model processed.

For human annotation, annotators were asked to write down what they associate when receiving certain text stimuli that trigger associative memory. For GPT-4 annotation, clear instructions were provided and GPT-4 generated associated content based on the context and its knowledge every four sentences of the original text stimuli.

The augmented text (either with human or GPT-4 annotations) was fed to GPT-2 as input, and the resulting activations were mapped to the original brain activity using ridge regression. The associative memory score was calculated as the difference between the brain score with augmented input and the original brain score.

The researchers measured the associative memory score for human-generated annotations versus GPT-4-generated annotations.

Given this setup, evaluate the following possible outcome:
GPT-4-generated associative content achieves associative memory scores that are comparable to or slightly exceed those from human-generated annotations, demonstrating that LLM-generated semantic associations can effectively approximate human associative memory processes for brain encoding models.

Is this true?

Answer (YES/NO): NO